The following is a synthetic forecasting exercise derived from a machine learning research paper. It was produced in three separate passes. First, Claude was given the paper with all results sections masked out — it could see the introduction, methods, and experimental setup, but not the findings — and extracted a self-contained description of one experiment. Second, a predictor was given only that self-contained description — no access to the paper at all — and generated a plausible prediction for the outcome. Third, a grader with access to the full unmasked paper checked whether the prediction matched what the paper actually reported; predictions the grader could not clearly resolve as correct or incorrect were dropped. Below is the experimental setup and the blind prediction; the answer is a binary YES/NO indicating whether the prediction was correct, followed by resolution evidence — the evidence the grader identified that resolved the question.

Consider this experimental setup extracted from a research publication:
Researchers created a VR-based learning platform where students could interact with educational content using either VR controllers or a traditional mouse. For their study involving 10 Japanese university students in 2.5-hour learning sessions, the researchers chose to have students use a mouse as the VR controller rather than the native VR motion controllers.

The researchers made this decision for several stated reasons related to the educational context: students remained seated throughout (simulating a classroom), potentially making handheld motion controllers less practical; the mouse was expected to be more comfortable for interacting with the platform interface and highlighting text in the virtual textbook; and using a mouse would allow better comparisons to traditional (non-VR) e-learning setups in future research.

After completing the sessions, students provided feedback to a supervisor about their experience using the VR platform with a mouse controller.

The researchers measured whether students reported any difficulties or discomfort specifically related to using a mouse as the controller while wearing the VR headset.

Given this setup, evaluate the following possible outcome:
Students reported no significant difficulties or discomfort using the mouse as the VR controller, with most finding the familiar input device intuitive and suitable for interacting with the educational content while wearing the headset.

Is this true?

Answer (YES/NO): NO